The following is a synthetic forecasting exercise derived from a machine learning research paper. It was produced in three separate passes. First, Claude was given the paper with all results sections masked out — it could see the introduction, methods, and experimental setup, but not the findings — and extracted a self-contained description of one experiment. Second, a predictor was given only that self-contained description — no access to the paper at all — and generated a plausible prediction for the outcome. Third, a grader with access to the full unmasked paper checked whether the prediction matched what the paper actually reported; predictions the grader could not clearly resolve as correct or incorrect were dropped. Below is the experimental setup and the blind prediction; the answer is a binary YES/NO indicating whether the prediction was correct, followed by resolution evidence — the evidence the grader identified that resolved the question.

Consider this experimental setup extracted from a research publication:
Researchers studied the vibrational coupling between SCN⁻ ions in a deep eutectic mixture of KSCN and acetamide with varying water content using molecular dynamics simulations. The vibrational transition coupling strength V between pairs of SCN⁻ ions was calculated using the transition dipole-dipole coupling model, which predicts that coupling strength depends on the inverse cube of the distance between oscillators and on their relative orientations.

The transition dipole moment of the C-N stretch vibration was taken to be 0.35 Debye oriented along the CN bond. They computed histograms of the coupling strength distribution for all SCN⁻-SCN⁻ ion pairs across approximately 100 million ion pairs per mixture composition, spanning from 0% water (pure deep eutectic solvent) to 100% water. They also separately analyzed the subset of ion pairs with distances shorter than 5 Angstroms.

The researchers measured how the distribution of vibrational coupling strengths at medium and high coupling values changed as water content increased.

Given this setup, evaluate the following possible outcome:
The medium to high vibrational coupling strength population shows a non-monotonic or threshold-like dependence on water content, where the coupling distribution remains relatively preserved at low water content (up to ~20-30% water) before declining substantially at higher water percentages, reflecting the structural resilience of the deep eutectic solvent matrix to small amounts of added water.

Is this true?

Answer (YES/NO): NO